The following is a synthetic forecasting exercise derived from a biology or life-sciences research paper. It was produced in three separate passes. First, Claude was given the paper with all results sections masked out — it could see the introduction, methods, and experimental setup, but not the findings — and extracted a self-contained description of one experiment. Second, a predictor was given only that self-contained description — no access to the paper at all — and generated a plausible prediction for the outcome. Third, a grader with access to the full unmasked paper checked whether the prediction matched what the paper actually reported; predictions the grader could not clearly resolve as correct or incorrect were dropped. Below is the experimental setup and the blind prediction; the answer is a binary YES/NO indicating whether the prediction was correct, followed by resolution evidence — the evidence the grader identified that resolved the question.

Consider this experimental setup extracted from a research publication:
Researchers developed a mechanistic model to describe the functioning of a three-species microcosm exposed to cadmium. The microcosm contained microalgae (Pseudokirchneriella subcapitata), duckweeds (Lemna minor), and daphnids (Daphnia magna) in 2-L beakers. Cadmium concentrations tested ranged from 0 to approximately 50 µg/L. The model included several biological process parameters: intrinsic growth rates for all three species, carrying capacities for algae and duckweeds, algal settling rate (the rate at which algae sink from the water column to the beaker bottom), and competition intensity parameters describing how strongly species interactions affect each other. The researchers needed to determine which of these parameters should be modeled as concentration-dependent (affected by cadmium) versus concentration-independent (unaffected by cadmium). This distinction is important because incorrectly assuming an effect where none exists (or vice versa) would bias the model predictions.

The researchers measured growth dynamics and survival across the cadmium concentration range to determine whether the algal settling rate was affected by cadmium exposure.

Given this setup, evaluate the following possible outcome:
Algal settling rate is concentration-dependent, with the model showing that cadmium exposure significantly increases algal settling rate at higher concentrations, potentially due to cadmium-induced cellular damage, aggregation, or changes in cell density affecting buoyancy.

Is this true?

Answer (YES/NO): NO